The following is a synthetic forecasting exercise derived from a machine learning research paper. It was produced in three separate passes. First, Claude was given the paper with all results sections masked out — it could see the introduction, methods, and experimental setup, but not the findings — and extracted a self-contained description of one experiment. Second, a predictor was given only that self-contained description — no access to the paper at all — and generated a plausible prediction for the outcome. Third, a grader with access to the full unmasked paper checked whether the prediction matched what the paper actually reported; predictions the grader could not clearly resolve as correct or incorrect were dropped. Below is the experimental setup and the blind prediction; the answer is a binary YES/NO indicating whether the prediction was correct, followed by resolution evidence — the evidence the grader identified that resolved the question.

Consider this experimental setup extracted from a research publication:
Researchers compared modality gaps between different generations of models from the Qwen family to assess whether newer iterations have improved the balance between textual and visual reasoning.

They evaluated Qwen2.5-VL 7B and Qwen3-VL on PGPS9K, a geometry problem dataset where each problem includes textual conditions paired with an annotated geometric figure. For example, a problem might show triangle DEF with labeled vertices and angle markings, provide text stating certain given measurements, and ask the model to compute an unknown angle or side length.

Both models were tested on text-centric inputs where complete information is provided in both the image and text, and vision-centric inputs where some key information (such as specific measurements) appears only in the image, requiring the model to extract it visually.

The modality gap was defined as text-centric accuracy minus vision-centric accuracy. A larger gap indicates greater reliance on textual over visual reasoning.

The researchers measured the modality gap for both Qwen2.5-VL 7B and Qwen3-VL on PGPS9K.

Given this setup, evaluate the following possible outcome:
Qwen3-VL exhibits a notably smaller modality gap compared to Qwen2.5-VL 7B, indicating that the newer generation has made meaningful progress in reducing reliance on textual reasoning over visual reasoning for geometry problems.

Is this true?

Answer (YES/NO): YES